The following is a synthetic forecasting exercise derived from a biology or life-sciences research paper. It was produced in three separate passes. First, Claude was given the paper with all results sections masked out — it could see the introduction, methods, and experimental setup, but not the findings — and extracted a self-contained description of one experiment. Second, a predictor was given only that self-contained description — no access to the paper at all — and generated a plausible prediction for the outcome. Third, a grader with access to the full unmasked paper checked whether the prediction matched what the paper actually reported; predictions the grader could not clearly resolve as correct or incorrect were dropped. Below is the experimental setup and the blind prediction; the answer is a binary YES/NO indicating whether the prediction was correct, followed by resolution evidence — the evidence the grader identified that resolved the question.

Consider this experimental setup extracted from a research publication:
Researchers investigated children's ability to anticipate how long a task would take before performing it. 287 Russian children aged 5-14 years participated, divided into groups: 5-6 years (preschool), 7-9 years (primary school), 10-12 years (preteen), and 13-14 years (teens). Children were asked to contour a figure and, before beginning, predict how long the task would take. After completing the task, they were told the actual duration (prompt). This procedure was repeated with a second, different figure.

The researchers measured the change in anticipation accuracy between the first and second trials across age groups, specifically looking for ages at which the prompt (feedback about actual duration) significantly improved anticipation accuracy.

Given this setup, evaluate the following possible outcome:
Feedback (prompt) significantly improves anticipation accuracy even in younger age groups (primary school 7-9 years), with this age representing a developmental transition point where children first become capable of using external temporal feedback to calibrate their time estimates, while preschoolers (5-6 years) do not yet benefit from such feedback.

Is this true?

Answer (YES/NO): NO